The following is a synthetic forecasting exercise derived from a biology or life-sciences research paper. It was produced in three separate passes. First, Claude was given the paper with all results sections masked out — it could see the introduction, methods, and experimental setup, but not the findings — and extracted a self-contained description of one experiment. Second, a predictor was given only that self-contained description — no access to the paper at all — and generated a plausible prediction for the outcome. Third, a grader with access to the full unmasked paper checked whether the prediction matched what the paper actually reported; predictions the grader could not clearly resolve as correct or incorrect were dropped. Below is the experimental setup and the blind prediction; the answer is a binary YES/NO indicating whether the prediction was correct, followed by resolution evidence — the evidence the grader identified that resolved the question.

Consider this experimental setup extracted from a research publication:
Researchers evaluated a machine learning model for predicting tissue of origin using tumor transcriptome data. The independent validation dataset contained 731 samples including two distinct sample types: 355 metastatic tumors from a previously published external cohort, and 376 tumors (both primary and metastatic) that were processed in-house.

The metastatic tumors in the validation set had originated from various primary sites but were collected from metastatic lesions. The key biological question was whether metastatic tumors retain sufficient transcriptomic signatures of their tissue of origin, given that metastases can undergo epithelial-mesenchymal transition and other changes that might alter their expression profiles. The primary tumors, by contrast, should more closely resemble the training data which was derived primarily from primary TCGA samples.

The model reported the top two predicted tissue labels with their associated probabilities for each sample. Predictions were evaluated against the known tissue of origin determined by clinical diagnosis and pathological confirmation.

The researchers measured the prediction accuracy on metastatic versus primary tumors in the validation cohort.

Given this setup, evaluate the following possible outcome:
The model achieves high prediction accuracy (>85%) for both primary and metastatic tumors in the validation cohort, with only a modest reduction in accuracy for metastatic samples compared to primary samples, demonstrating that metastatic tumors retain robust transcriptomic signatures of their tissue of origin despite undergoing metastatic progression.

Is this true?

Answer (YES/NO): NO